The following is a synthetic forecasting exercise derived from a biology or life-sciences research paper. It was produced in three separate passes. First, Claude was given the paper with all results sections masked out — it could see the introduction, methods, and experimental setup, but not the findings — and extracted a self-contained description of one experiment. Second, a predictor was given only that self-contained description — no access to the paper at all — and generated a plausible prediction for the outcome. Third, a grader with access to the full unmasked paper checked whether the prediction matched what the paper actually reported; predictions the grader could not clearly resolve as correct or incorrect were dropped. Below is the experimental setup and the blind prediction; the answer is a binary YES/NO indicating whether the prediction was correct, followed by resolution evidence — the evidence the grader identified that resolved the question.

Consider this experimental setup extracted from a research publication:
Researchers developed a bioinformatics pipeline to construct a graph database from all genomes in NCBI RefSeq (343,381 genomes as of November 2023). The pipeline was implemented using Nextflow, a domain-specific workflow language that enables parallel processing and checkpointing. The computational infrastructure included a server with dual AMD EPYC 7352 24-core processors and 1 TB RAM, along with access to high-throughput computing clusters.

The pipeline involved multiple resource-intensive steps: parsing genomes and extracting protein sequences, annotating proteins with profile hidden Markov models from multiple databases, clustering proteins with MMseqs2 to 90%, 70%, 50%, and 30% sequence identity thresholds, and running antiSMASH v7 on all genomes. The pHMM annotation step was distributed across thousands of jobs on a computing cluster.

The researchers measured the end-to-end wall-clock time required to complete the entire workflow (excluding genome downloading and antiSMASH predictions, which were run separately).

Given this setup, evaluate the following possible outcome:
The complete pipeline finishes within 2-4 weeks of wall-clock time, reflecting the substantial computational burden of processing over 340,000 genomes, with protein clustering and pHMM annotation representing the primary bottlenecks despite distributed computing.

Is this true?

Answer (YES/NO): NO